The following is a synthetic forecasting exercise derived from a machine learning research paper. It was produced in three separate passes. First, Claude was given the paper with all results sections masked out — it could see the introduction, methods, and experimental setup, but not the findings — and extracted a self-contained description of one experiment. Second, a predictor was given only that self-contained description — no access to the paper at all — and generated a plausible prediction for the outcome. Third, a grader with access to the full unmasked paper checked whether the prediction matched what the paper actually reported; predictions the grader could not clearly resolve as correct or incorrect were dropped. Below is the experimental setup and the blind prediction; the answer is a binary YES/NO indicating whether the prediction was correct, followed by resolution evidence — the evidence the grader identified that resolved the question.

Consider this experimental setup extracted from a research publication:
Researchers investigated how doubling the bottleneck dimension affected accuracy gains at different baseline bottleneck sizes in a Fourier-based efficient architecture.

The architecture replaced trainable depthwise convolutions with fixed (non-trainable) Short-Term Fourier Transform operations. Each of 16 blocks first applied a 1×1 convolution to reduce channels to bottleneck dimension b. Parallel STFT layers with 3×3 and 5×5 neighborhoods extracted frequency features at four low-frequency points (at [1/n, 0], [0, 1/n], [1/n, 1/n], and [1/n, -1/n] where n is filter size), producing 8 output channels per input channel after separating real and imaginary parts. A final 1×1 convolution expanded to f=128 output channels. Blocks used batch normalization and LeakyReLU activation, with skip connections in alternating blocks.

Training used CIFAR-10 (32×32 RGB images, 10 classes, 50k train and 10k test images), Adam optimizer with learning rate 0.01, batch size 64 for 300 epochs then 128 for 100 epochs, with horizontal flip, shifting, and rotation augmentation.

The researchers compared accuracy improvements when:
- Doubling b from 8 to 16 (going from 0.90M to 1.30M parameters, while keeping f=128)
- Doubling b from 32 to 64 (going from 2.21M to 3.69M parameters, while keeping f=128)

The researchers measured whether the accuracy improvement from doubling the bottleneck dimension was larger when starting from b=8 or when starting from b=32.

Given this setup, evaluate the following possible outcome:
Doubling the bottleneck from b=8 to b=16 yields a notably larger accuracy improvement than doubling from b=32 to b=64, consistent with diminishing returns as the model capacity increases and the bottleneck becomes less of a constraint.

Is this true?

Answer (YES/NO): YES